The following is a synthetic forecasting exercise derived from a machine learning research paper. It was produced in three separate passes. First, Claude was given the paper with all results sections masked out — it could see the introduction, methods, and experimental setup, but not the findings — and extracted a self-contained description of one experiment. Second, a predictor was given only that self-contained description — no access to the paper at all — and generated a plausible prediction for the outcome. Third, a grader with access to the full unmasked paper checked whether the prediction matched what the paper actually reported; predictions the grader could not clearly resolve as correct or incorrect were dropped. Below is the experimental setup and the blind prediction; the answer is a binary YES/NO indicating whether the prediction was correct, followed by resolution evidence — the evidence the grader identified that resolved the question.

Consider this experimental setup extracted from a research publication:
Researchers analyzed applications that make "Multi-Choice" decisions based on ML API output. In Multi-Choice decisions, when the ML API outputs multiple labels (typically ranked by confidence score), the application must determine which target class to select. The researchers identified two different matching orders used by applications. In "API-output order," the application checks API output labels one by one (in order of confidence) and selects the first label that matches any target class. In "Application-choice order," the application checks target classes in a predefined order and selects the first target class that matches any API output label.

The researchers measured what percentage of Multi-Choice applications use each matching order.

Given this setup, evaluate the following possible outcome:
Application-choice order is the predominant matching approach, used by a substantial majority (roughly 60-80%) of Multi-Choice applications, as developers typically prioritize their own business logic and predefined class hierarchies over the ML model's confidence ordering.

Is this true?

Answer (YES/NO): NO